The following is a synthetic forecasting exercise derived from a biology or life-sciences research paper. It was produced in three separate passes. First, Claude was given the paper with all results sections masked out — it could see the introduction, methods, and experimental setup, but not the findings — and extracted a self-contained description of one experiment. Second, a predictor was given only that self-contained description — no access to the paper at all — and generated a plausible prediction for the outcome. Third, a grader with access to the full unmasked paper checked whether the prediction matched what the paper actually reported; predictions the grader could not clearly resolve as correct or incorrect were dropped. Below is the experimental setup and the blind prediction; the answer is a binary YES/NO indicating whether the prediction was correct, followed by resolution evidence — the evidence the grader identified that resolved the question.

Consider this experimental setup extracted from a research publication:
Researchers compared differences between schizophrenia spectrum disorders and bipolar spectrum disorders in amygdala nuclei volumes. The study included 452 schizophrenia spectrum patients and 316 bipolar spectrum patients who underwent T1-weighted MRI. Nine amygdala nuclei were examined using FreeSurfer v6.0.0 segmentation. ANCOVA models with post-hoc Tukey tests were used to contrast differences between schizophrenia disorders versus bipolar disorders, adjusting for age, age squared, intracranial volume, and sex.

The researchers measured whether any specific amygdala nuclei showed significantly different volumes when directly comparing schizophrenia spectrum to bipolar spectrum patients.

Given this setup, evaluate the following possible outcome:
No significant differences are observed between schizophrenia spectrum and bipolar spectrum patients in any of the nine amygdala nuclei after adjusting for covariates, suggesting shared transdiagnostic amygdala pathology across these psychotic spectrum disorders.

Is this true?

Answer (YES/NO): YES